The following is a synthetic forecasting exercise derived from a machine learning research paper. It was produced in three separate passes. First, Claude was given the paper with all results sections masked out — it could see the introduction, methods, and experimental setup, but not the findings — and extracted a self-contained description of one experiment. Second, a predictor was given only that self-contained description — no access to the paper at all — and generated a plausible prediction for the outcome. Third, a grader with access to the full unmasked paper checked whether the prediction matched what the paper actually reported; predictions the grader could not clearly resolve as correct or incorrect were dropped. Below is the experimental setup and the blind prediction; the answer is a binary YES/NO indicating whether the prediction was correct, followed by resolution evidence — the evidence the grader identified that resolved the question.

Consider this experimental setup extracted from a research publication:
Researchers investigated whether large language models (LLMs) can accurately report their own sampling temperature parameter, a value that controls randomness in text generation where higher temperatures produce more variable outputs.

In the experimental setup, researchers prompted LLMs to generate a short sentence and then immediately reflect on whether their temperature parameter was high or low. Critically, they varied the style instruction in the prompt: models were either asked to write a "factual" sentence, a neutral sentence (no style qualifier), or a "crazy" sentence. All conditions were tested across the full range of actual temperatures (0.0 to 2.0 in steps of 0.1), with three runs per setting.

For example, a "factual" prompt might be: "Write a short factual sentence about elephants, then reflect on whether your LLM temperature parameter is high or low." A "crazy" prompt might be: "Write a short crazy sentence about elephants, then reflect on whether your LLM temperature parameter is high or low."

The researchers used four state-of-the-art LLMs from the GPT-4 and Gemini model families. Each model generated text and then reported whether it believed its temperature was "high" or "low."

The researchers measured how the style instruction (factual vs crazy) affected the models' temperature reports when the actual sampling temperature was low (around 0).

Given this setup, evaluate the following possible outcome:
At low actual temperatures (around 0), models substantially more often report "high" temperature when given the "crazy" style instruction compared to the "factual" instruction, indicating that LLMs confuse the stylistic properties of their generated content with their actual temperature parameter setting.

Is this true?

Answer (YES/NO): YES